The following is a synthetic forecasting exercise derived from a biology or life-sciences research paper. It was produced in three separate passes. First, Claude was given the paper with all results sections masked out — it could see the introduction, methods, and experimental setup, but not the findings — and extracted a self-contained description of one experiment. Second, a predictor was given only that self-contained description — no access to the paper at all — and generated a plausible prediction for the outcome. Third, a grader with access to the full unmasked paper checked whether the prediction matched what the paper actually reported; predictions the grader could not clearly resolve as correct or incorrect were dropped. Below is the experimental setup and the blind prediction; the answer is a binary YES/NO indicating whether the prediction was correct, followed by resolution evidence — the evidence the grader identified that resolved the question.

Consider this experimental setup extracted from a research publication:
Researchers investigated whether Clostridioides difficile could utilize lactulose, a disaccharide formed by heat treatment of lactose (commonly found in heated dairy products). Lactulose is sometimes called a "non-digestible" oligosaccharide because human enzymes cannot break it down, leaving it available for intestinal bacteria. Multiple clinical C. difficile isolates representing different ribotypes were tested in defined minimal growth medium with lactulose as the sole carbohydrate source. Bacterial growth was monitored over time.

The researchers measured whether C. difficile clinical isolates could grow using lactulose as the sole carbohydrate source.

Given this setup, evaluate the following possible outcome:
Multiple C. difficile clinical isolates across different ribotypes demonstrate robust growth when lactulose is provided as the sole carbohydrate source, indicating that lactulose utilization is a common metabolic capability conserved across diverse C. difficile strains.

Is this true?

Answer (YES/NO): NO